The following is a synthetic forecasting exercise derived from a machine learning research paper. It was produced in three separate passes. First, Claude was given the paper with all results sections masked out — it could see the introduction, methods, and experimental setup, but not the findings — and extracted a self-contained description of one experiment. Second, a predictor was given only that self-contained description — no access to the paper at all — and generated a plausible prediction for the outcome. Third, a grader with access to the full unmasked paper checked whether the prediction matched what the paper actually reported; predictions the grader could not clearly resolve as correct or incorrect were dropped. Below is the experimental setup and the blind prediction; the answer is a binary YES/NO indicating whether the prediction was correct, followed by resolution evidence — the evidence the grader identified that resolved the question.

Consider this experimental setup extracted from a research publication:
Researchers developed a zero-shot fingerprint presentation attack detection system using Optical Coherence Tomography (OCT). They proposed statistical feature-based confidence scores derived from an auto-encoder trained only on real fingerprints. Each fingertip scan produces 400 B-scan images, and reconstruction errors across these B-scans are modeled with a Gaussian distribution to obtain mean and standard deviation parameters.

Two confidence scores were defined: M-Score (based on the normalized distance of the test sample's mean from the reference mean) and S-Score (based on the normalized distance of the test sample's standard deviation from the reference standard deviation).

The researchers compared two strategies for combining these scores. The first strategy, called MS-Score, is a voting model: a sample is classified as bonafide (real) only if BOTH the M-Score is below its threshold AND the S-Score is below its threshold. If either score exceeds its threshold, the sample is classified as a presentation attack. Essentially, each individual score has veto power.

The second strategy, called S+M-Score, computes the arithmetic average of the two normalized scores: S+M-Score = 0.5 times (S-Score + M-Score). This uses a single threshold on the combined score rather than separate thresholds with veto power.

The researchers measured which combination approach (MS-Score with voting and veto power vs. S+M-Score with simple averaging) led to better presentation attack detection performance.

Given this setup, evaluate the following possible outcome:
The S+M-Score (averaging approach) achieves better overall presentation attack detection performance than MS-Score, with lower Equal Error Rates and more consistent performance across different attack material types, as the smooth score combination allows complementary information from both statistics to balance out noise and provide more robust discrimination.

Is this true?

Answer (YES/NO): NO